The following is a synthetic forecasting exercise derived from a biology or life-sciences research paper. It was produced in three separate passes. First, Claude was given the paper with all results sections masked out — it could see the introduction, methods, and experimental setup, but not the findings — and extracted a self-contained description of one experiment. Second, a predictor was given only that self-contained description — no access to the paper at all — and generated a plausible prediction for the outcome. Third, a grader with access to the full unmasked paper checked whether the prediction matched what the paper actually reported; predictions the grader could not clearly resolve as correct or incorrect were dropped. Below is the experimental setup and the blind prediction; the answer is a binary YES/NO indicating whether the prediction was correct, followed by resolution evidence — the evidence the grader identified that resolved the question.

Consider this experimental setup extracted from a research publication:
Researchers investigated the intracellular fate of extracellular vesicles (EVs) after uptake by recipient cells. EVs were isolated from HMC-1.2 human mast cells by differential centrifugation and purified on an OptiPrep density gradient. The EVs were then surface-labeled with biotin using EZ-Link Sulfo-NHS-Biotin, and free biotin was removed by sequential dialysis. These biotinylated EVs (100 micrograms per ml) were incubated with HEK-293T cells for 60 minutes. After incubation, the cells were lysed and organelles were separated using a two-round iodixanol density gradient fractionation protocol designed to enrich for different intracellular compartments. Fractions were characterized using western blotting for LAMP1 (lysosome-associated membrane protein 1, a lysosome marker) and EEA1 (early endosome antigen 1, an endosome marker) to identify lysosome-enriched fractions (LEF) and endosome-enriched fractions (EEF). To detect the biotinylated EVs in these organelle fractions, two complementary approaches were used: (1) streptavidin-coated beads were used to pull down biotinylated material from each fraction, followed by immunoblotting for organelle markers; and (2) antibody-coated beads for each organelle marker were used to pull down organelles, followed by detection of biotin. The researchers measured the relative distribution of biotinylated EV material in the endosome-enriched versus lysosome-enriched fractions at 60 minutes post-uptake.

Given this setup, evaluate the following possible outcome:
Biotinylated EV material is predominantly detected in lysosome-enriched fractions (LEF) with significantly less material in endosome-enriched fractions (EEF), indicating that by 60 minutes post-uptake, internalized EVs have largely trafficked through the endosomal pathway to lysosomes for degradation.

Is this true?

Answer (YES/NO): NO